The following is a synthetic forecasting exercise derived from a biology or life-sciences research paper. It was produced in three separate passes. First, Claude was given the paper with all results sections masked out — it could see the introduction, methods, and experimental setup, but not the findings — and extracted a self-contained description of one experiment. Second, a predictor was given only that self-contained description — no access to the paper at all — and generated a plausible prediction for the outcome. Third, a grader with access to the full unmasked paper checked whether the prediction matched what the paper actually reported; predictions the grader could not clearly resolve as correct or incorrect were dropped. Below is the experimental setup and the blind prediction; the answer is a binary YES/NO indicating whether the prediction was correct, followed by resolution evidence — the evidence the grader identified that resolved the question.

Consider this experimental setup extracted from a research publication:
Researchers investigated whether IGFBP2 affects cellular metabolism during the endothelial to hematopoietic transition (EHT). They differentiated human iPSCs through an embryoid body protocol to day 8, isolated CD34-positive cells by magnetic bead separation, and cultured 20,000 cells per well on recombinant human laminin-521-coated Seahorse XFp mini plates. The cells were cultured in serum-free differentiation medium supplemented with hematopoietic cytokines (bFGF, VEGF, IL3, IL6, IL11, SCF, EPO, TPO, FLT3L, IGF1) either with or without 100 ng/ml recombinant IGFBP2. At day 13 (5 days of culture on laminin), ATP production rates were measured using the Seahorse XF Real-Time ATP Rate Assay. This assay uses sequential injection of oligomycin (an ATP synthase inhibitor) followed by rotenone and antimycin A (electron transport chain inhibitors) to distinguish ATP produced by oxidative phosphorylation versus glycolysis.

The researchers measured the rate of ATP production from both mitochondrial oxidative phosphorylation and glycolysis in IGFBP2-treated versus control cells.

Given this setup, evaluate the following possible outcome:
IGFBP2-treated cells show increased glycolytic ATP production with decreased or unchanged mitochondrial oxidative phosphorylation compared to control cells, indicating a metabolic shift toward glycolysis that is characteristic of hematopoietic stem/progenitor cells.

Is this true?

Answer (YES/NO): NO